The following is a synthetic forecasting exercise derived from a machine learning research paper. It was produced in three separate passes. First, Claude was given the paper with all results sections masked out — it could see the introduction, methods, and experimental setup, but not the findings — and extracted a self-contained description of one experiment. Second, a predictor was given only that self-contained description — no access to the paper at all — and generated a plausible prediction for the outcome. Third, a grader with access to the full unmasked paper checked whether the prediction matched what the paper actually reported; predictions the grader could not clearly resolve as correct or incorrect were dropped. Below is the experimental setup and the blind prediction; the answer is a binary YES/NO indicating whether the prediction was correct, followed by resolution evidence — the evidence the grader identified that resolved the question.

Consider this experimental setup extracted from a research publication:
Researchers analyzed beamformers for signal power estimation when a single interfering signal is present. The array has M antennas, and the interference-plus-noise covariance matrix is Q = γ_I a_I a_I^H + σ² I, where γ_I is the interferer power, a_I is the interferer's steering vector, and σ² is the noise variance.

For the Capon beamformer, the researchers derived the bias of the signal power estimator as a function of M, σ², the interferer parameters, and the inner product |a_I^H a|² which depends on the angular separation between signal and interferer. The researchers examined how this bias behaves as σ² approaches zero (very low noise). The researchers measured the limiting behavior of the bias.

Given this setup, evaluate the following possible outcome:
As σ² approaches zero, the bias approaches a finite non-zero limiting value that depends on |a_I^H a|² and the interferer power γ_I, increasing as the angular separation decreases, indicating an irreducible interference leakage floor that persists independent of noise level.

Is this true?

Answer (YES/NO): NO